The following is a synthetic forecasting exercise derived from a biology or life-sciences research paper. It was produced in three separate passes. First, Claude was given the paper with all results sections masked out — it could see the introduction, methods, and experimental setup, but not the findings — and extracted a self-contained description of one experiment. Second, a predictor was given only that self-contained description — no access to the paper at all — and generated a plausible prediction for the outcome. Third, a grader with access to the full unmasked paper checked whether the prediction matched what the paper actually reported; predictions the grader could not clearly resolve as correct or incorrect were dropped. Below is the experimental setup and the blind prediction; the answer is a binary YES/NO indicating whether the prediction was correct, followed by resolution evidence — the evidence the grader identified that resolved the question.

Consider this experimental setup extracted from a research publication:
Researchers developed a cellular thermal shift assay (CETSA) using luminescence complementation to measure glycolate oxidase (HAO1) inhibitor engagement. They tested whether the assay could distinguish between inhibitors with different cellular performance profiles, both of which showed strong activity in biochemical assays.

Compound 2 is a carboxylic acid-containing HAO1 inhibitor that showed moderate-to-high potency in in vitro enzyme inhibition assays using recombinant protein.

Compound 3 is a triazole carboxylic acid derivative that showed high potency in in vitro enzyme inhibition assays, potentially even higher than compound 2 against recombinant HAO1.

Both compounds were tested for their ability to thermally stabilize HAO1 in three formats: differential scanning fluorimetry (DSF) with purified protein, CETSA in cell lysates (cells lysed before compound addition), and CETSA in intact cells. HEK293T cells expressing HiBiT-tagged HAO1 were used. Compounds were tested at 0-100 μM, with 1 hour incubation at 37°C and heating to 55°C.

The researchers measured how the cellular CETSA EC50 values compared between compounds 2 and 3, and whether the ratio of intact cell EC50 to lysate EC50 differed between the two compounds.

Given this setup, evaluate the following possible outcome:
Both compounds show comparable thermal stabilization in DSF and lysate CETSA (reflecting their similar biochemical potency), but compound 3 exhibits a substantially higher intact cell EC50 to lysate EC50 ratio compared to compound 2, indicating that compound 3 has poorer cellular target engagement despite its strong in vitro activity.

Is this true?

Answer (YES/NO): NO